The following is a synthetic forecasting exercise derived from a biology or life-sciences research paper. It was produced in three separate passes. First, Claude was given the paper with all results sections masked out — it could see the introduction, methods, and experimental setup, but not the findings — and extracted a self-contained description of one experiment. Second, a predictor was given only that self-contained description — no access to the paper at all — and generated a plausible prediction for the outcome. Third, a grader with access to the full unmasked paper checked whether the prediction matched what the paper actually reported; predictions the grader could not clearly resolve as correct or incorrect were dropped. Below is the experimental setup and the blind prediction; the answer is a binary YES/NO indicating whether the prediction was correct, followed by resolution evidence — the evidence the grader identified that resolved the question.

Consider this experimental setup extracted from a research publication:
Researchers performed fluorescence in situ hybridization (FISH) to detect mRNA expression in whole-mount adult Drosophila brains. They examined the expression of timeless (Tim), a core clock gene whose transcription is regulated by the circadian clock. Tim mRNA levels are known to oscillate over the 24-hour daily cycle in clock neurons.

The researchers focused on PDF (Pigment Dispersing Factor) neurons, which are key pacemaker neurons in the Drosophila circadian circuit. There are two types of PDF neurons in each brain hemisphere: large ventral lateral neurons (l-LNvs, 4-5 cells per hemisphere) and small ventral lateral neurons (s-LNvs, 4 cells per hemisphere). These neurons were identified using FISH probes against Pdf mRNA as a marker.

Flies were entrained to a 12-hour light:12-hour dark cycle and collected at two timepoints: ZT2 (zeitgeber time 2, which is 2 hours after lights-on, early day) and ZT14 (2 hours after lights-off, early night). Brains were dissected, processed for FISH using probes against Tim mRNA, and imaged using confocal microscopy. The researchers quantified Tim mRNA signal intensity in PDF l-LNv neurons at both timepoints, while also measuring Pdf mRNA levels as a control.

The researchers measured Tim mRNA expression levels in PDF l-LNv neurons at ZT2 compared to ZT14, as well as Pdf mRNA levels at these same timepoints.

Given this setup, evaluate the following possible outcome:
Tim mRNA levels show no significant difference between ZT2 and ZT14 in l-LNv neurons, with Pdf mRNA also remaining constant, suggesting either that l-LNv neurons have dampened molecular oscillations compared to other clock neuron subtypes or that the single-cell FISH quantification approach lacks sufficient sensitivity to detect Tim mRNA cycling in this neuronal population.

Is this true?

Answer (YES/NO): NO